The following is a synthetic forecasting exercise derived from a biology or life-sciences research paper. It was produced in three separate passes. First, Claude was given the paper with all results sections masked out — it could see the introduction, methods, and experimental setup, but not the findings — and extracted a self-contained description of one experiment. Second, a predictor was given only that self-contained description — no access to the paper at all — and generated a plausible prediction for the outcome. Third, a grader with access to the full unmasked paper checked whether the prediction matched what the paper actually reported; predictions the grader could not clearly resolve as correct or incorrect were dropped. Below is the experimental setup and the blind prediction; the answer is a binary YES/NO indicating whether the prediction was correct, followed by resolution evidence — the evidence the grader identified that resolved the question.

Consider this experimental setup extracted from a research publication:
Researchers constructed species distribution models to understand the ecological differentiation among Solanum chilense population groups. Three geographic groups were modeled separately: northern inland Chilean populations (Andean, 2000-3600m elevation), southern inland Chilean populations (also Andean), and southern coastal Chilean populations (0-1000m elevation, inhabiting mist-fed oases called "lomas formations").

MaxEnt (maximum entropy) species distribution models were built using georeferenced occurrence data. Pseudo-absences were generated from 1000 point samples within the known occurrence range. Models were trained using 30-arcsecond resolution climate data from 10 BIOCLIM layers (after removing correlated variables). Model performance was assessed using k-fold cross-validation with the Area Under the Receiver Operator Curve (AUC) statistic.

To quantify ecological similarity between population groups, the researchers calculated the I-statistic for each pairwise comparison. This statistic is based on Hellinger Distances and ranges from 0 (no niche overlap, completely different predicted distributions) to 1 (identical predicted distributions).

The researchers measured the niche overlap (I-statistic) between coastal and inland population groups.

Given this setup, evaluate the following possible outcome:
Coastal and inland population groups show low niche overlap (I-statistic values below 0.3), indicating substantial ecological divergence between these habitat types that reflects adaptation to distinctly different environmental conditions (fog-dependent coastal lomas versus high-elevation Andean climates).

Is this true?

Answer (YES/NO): NO